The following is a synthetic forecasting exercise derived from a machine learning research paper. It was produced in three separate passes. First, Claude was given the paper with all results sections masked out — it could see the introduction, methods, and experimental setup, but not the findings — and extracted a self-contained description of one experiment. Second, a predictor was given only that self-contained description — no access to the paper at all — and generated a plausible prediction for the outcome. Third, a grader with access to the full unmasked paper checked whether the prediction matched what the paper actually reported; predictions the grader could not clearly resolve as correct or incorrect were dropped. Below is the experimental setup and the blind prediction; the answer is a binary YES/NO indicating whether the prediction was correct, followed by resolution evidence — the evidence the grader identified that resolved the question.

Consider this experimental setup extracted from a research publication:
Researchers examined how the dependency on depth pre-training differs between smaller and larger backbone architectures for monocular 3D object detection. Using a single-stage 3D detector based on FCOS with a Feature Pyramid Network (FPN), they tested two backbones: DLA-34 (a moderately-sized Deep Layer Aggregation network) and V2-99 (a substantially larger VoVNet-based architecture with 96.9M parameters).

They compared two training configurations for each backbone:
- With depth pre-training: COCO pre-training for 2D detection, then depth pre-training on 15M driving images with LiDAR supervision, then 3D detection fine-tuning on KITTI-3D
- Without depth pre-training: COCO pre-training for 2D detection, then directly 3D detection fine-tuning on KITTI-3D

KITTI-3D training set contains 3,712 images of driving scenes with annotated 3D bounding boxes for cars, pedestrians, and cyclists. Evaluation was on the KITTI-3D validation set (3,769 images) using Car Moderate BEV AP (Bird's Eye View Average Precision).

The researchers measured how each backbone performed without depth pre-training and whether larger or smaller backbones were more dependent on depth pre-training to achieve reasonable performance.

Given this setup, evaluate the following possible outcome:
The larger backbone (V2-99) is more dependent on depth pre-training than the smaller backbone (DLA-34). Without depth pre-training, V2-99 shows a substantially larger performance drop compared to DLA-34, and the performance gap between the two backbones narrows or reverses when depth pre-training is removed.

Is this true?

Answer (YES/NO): YES